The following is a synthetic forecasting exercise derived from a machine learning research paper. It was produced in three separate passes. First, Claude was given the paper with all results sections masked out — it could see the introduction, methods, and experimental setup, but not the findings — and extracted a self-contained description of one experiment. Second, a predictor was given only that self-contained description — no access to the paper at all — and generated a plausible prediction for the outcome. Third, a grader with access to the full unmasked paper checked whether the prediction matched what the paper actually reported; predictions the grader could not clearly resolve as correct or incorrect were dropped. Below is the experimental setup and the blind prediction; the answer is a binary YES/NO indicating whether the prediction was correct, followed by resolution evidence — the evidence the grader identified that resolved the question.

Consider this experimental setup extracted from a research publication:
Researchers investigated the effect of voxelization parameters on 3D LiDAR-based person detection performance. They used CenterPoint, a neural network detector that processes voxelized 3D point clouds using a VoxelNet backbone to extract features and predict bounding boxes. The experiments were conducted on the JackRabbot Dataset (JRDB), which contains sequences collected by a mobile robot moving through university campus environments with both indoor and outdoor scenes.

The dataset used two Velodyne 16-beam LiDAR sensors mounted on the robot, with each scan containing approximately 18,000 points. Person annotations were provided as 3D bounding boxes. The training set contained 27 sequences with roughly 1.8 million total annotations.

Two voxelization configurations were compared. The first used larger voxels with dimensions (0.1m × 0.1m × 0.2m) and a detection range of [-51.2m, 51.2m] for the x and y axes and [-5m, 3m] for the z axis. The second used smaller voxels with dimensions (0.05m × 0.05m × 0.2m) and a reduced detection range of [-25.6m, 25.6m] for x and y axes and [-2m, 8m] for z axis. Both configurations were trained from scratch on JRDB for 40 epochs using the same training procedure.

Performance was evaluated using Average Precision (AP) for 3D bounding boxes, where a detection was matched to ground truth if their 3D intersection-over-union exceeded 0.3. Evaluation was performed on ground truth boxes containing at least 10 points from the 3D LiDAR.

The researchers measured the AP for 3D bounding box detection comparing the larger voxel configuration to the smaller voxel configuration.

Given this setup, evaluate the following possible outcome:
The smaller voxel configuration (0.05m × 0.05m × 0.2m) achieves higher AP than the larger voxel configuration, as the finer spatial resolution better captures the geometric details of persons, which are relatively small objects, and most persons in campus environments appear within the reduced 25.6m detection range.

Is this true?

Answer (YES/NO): YES